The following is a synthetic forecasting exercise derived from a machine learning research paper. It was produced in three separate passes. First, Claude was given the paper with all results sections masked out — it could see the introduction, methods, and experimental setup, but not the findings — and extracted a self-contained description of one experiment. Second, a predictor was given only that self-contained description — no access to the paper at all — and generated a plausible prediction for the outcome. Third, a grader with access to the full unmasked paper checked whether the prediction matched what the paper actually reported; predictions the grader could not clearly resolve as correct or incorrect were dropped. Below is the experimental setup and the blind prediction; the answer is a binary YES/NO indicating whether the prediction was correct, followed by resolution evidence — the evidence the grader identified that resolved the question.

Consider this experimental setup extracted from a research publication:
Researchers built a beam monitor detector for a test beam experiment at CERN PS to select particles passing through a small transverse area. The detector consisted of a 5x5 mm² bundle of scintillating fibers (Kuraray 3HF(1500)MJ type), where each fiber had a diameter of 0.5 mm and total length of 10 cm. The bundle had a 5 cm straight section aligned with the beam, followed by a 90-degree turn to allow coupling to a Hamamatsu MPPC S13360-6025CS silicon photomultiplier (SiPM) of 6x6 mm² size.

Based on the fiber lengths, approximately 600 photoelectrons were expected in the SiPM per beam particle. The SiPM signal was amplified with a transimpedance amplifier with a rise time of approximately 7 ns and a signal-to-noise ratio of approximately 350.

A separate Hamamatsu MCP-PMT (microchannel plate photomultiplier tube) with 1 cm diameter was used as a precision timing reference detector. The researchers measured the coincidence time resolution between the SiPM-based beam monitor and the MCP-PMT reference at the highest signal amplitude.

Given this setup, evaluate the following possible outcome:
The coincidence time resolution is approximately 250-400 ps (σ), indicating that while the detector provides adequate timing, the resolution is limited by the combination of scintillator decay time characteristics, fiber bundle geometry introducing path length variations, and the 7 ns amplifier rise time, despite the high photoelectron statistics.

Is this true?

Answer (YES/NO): NO